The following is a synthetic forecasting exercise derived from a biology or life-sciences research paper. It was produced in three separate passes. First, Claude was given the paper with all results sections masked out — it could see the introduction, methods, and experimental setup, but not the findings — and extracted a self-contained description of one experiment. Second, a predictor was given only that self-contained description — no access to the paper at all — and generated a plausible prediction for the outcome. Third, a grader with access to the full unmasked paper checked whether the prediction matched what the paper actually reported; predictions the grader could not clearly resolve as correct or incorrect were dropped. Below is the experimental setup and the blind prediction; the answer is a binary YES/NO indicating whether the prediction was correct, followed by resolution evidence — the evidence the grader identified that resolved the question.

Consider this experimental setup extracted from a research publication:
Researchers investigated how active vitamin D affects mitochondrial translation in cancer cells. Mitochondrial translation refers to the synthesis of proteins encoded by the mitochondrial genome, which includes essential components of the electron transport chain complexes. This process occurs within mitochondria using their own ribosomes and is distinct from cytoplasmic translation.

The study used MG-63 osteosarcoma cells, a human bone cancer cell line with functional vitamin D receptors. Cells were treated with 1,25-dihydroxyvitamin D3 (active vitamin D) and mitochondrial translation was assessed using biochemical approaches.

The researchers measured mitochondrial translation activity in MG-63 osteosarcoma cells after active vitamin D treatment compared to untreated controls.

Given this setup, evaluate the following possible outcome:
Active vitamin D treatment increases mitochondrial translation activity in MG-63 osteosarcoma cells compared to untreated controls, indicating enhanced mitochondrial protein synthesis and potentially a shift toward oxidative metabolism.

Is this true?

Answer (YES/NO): NO